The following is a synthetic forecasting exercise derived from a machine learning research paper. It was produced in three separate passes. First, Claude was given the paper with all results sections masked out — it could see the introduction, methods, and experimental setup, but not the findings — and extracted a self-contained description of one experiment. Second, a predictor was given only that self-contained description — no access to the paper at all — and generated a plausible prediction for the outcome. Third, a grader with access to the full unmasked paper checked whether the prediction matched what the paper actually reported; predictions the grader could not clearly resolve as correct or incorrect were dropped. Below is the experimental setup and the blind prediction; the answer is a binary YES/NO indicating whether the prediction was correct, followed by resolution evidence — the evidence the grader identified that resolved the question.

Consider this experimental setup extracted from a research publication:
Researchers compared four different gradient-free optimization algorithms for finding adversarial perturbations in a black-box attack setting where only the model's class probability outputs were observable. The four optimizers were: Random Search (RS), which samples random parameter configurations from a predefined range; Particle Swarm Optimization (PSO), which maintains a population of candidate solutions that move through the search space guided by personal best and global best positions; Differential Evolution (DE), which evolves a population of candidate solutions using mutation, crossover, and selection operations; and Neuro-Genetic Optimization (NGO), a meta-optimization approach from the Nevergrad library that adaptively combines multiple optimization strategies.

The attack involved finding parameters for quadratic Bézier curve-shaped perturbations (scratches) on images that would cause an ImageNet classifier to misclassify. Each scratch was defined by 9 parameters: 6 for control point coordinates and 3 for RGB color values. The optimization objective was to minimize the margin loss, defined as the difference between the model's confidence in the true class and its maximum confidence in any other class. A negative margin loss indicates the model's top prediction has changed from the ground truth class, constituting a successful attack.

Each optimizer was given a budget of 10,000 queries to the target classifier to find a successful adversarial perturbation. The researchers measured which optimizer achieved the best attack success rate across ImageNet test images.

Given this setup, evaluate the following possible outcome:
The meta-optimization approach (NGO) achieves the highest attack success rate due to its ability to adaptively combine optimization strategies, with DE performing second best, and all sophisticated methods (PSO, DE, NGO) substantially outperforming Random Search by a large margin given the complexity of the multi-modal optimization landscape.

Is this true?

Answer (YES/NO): NO